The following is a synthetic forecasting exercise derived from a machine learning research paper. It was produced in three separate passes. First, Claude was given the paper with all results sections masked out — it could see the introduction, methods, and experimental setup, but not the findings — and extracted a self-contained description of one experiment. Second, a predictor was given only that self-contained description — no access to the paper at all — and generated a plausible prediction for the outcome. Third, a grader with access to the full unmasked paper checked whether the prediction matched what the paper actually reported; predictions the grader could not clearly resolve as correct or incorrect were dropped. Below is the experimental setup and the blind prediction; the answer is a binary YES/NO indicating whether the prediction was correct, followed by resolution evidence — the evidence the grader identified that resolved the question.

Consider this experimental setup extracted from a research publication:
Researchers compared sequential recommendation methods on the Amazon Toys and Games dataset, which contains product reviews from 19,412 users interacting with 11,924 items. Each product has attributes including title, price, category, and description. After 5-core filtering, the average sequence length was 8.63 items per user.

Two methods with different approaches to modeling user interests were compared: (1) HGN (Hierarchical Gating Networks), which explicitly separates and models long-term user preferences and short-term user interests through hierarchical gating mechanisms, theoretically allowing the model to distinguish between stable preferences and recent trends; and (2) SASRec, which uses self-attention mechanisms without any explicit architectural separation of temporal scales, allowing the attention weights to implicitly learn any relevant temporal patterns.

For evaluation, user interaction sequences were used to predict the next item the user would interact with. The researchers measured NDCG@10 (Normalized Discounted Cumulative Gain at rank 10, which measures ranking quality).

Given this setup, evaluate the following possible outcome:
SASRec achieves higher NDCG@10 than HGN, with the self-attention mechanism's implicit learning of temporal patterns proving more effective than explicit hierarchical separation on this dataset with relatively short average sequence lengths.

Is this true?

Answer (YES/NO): YES